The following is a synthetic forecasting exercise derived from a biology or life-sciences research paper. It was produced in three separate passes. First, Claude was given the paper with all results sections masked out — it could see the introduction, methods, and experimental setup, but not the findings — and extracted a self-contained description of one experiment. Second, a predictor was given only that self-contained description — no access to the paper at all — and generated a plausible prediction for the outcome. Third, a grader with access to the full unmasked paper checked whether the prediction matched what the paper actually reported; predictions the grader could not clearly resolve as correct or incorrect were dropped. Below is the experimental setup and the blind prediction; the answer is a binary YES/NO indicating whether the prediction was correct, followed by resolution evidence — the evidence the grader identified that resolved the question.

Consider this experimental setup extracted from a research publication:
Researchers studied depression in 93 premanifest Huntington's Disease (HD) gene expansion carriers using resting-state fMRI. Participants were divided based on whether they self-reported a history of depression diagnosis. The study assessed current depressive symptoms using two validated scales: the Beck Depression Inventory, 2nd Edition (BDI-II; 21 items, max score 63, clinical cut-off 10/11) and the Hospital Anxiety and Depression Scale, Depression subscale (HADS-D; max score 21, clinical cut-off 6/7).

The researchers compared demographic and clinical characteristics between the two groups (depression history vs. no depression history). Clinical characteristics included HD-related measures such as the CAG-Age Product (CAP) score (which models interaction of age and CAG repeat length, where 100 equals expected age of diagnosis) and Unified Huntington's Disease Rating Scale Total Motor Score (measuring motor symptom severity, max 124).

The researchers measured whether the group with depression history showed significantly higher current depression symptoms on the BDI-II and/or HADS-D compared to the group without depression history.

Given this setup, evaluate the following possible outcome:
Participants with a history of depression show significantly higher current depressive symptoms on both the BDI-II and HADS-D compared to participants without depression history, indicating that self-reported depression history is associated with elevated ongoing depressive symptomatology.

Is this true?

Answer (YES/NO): YES